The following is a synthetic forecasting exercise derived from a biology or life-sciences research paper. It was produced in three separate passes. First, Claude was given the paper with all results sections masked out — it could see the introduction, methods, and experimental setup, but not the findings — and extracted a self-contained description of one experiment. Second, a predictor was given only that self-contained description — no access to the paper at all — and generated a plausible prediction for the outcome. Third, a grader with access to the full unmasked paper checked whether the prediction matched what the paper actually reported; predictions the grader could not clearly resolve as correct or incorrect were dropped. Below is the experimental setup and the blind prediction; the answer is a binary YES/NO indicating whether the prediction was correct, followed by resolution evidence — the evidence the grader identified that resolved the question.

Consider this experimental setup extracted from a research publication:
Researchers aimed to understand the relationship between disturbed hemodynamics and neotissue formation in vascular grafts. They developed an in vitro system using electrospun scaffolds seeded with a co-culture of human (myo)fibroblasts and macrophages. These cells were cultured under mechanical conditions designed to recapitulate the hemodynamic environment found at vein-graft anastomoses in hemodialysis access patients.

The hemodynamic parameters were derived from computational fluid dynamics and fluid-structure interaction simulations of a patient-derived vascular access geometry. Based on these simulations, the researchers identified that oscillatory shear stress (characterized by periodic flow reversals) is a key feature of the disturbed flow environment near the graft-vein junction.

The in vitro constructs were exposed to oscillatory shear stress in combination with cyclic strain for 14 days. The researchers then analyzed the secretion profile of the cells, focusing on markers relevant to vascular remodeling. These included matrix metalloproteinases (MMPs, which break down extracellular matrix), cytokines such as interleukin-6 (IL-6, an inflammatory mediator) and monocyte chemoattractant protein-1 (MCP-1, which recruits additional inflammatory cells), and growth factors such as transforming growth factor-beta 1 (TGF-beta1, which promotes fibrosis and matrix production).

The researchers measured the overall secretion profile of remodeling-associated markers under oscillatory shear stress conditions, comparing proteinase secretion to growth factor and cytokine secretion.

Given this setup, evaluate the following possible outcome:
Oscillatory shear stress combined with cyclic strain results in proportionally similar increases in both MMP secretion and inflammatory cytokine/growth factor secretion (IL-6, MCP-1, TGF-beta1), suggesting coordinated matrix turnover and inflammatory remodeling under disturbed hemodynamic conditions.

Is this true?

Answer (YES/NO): NO